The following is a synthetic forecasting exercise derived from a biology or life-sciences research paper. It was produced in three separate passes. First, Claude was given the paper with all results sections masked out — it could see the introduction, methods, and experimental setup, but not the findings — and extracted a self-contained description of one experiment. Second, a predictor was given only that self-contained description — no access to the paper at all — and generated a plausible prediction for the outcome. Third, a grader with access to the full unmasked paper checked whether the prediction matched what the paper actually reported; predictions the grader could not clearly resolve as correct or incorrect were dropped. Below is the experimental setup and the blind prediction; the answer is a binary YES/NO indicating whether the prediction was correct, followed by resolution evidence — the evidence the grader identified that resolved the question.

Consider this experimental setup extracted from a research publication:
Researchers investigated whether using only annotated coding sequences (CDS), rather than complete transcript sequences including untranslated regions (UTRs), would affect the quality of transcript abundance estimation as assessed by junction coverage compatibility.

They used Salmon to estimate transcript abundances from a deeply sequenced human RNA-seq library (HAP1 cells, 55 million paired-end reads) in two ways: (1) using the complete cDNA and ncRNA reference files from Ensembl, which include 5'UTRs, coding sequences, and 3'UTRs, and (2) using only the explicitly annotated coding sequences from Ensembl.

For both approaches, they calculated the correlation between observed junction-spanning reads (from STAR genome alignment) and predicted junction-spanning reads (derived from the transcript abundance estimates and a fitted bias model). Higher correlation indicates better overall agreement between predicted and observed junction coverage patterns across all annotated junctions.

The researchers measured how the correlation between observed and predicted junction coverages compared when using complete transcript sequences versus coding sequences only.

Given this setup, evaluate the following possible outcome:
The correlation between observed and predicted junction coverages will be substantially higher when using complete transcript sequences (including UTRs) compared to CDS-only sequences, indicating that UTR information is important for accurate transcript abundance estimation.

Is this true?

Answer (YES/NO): YES